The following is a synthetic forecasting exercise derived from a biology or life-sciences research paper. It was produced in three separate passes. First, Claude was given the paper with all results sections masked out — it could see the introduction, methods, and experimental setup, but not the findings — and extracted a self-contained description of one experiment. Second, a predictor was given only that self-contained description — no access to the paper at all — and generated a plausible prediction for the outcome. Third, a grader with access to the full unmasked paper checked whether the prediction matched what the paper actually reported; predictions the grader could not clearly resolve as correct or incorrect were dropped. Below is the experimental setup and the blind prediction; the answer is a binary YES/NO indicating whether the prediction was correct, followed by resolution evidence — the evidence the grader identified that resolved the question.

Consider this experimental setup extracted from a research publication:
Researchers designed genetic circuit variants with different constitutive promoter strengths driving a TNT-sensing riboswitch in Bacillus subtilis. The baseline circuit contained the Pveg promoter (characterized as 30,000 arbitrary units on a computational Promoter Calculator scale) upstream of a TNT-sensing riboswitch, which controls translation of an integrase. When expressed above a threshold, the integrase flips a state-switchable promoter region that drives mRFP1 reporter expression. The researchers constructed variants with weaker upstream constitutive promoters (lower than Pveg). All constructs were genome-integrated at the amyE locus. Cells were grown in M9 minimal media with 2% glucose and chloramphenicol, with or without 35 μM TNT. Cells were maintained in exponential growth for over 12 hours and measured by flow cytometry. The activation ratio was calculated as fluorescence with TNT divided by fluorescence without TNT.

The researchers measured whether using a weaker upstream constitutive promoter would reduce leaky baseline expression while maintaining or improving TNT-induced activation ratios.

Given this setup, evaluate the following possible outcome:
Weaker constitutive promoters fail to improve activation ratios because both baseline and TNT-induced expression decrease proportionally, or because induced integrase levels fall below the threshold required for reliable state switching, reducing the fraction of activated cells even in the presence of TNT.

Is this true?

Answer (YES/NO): YES